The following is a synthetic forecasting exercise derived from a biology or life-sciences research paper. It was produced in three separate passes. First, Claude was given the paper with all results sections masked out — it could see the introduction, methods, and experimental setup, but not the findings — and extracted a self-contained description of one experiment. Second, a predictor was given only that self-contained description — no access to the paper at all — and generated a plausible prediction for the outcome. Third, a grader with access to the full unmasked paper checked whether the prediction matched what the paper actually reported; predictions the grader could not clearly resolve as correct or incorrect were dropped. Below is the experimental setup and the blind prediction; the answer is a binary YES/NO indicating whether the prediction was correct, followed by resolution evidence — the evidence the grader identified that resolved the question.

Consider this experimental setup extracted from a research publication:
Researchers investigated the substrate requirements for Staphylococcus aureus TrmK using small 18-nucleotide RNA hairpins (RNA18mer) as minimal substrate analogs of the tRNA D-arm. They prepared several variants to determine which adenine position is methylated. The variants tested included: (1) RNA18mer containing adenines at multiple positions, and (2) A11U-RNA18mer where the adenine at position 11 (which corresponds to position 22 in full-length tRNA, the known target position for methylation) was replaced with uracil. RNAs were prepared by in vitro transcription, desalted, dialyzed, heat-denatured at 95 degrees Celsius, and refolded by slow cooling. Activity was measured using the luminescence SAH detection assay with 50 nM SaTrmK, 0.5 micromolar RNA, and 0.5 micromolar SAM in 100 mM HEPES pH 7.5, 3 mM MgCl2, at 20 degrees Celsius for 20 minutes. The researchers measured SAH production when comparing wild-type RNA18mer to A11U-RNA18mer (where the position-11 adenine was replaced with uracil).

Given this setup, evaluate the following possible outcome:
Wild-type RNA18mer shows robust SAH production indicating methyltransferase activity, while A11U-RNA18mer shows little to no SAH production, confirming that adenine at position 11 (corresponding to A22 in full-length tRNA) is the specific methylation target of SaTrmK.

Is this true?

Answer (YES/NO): NO